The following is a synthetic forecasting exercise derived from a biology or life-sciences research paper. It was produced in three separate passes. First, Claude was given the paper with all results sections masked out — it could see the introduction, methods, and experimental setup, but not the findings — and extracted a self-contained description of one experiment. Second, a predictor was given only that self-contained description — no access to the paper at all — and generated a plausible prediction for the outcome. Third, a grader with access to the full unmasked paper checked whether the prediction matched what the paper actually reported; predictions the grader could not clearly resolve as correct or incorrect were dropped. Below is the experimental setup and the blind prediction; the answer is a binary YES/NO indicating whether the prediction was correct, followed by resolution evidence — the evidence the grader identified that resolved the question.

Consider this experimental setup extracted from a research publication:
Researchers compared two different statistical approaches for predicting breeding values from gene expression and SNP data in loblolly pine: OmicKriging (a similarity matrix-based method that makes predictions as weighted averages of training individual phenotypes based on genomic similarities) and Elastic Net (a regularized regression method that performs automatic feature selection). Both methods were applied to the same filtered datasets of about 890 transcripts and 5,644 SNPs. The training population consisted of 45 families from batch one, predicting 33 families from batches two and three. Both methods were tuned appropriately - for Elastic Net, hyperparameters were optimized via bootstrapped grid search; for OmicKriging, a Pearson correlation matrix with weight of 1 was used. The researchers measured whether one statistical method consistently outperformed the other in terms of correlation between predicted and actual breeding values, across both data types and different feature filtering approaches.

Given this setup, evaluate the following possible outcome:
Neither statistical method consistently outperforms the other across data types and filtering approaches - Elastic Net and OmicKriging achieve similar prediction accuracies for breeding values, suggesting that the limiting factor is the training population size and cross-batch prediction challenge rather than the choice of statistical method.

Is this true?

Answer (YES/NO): YES